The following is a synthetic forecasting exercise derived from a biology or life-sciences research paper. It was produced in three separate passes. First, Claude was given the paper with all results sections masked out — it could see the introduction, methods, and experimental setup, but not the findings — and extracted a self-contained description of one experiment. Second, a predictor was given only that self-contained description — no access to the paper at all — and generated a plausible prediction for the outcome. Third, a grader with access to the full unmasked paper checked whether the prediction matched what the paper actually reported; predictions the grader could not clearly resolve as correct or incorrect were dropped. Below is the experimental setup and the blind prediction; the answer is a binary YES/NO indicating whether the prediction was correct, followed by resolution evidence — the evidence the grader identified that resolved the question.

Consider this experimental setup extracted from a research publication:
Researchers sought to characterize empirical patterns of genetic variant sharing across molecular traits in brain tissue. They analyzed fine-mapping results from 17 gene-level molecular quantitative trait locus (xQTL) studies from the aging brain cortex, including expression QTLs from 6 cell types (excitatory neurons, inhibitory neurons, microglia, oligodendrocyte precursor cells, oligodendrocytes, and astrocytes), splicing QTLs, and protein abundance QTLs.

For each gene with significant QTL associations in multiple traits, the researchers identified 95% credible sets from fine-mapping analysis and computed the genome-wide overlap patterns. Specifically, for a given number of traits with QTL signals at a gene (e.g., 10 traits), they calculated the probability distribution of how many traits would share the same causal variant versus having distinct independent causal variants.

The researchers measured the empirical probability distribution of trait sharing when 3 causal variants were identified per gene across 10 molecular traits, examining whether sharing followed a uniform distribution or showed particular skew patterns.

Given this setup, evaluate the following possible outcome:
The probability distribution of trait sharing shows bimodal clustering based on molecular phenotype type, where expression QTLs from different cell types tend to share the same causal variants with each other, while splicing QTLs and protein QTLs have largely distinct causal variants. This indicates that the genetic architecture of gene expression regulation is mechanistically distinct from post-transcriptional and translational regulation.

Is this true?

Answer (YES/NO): NO